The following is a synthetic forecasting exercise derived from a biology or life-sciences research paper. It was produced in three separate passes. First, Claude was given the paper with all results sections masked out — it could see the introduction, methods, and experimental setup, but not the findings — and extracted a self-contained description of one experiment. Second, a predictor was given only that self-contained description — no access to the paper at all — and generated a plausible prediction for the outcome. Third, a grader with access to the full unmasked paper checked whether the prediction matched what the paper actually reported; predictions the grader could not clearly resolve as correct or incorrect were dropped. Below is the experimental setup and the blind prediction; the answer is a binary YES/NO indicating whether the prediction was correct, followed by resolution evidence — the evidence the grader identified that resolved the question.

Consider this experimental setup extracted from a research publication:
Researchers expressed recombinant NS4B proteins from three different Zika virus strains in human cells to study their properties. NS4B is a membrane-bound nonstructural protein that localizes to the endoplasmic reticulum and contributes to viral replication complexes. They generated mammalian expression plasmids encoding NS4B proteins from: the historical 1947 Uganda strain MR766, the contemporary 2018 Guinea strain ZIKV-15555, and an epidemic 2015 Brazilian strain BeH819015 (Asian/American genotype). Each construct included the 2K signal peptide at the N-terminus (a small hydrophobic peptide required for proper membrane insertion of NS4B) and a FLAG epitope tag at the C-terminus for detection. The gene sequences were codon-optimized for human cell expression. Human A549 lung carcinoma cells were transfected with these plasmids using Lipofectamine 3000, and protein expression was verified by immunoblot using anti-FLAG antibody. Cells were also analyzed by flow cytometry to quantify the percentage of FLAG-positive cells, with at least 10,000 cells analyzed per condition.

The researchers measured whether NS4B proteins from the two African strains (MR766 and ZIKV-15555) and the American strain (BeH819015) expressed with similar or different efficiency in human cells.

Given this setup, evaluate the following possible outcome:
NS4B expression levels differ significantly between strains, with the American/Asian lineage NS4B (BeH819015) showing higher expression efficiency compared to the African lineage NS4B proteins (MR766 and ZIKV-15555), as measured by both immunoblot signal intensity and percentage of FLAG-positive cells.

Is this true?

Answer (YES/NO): NO